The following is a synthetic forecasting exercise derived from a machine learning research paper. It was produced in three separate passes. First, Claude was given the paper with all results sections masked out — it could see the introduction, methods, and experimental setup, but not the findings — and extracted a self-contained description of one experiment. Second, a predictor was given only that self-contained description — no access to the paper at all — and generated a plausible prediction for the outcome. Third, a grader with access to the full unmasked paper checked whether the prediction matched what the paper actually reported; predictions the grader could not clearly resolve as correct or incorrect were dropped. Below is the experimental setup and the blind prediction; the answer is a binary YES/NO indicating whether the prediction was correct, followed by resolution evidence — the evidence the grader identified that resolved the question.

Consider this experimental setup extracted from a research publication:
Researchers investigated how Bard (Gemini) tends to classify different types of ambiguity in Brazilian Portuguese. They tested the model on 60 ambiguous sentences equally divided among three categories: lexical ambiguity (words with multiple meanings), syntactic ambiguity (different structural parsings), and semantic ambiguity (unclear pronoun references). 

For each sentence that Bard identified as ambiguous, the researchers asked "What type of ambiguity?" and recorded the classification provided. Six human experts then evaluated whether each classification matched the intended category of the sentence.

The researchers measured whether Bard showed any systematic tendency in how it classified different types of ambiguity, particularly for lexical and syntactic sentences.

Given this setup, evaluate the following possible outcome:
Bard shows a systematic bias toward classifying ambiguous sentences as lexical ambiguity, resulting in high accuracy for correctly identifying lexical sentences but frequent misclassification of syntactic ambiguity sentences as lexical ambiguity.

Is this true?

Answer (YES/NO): NO